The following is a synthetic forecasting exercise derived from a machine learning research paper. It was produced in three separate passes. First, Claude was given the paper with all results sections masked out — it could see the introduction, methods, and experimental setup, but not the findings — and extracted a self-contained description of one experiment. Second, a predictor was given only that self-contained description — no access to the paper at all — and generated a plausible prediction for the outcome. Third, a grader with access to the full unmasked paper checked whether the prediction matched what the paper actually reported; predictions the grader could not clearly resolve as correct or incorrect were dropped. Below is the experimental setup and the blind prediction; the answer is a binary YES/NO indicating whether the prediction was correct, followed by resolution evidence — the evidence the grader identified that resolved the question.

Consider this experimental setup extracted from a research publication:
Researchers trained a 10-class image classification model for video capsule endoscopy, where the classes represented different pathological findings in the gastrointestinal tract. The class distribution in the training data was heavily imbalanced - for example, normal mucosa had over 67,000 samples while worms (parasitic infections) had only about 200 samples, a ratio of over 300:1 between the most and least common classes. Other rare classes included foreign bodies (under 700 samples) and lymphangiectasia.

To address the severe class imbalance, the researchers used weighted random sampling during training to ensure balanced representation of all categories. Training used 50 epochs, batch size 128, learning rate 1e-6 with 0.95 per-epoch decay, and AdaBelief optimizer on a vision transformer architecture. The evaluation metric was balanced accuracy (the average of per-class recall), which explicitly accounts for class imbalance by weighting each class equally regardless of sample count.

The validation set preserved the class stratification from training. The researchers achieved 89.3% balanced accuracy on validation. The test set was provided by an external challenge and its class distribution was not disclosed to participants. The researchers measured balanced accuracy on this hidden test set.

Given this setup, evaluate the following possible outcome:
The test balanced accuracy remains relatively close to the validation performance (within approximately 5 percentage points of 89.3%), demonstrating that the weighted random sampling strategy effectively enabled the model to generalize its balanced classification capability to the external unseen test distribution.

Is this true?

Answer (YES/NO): NO